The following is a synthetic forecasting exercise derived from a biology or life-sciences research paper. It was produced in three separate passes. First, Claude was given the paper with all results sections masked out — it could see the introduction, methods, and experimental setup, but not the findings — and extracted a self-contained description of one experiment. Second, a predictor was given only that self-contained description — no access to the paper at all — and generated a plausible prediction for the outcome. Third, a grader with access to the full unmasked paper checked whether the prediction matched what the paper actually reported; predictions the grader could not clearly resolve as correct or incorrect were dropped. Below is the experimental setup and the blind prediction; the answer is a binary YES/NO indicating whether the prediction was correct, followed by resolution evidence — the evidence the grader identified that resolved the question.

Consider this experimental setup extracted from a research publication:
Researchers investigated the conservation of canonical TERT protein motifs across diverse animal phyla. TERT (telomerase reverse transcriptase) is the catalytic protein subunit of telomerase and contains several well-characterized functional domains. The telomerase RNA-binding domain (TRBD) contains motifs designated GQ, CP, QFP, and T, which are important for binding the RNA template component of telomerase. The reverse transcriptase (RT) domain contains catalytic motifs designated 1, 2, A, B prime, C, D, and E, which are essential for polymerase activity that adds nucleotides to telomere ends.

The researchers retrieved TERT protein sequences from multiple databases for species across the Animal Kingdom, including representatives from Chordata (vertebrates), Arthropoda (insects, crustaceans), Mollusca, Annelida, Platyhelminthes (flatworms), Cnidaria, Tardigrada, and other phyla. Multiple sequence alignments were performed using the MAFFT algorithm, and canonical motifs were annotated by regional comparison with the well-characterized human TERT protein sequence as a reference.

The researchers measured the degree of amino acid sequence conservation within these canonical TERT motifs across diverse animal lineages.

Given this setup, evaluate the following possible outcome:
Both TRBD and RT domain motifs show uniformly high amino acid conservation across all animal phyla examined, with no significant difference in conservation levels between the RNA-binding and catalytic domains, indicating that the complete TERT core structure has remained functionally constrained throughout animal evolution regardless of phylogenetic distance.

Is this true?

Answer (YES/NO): NO